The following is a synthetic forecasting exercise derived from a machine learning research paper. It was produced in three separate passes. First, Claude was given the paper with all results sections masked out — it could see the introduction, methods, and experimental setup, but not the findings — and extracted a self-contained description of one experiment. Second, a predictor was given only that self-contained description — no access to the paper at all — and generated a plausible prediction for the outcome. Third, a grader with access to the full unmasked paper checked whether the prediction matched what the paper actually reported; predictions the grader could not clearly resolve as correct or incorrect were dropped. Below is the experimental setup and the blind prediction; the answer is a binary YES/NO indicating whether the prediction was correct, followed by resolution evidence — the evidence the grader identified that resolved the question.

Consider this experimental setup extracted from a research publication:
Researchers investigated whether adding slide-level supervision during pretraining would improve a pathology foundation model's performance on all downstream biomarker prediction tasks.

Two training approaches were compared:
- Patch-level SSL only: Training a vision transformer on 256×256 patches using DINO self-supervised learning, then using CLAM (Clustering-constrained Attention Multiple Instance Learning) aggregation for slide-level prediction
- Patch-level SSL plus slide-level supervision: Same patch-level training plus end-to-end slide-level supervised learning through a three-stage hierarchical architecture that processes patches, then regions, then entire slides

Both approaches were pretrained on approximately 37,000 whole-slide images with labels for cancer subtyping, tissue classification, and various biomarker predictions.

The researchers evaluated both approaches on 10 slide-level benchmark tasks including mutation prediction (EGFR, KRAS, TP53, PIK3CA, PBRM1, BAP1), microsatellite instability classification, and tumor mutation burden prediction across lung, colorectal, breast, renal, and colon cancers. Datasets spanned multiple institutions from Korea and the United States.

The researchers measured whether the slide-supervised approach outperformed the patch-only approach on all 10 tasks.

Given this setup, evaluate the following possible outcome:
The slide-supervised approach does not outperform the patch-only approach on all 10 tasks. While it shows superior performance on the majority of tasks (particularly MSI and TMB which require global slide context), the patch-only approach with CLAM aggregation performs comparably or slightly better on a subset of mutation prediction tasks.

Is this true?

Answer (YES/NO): NO